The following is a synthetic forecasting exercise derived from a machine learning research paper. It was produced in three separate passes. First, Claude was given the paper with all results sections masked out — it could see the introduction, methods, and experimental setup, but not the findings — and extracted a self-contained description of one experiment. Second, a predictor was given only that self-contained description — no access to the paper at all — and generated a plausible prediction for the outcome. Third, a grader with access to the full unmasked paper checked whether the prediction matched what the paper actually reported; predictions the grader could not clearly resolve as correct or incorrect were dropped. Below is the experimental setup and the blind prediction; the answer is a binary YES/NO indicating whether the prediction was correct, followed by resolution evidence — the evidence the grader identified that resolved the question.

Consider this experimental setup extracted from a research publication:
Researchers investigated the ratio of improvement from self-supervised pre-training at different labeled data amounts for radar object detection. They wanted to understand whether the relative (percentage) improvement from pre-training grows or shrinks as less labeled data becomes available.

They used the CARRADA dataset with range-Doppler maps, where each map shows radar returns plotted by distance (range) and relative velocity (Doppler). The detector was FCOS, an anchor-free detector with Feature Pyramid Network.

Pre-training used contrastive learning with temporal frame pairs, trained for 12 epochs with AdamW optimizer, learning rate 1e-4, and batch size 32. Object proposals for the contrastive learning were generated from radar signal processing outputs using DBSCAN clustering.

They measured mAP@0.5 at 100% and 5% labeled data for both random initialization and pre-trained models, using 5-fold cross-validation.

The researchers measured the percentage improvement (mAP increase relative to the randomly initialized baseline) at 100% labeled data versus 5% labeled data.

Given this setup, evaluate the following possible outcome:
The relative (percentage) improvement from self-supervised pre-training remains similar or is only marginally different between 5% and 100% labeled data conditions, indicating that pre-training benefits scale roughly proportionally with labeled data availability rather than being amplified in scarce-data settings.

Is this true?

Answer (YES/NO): NO